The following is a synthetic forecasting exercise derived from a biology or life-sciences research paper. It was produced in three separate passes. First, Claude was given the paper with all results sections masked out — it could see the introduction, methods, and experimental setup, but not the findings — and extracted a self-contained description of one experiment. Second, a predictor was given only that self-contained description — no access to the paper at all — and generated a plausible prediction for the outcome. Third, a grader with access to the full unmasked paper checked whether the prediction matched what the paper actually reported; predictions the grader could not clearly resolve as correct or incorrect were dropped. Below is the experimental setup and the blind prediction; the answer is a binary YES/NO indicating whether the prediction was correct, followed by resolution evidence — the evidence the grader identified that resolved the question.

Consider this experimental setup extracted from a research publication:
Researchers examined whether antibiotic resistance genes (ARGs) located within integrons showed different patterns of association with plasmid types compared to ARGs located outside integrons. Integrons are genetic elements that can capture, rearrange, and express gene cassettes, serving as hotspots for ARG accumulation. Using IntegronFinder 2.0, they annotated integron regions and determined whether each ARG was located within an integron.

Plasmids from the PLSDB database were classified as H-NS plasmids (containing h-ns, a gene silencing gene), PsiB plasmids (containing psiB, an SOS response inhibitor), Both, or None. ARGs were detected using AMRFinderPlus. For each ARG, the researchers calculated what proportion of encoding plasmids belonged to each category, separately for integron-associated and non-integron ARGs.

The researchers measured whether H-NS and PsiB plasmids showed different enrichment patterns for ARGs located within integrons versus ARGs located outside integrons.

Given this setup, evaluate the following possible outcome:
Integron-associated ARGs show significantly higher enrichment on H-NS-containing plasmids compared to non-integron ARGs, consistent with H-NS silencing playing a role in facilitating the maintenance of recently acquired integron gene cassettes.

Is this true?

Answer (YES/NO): YES